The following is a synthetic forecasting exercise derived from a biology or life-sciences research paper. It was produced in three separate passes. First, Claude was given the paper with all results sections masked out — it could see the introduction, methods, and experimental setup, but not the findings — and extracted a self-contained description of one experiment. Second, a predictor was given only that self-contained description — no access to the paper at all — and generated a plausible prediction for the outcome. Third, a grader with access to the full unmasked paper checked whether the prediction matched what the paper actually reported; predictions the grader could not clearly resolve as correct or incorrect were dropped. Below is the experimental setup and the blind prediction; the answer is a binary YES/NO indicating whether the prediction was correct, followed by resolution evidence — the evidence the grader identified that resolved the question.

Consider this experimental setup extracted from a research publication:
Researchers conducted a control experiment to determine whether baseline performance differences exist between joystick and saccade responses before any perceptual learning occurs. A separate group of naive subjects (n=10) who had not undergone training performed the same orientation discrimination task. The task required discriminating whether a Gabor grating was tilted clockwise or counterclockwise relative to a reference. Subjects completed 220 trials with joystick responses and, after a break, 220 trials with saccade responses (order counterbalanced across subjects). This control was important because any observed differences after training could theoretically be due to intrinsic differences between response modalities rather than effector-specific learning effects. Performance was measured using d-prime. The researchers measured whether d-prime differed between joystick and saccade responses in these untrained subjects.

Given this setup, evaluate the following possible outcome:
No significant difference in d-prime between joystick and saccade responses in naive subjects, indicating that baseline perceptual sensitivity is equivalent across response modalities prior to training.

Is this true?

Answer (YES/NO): YES